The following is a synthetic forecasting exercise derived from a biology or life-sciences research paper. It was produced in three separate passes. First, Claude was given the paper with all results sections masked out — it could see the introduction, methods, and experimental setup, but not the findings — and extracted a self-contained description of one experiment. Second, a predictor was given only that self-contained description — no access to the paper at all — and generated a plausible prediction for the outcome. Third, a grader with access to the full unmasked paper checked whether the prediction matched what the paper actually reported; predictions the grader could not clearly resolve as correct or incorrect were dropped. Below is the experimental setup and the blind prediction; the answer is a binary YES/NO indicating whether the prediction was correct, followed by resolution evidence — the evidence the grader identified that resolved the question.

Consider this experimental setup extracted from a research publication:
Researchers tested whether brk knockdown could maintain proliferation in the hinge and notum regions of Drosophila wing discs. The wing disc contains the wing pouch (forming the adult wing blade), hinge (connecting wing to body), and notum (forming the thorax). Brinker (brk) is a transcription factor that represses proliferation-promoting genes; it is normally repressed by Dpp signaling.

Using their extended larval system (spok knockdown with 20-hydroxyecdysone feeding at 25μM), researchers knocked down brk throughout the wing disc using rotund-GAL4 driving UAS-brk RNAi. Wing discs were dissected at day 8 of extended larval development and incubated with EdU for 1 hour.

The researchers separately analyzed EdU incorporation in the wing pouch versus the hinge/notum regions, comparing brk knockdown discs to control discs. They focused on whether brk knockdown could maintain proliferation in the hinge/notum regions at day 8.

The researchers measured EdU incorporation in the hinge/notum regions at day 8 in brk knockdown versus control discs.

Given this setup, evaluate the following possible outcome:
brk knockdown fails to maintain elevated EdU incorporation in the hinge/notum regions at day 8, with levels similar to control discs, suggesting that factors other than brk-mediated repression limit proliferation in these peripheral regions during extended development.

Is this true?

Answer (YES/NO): NO